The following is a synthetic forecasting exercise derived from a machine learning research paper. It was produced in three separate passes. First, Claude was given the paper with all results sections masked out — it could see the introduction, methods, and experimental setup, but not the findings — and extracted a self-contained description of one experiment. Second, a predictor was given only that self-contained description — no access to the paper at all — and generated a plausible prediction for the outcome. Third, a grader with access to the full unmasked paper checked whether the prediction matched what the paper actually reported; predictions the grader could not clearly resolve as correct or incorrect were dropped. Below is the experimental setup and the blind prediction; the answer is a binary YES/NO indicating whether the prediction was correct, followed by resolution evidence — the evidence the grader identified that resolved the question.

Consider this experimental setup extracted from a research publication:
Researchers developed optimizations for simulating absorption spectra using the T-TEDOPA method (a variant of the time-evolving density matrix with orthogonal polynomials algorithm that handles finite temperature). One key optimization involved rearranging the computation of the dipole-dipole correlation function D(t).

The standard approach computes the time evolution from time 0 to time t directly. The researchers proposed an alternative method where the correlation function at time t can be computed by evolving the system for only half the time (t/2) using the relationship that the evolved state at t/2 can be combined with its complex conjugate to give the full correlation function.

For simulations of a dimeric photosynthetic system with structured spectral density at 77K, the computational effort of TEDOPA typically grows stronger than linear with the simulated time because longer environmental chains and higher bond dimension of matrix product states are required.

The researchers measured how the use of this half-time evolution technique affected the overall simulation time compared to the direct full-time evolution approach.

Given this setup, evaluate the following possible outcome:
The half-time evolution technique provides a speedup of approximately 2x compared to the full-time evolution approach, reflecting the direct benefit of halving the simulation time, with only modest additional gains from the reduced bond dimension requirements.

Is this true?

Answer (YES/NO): NO